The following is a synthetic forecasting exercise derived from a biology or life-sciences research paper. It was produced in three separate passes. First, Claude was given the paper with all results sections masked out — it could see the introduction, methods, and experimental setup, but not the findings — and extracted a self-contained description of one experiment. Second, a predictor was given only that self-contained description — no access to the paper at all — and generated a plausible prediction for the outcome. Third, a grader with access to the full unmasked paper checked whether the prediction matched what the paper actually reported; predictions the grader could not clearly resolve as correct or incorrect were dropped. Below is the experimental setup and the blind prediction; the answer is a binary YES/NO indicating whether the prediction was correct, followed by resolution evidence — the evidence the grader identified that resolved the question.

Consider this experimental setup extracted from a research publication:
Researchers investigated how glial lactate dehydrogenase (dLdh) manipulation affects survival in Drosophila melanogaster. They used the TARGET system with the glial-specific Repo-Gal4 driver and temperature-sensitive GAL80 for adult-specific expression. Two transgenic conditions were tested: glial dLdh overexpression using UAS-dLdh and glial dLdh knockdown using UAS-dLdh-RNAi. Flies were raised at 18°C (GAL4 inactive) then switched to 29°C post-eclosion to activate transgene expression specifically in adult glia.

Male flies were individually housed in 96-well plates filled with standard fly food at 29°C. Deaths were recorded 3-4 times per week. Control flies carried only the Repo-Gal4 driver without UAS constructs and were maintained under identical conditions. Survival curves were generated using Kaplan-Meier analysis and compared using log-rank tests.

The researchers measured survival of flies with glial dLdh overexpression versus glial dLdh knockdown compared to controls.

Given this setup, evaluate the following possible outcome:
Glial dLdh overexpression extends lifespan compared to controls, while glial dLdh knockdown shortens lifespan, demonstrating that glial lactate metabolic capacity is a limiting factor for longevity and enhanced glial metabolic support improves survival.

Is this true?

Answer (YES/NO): NO